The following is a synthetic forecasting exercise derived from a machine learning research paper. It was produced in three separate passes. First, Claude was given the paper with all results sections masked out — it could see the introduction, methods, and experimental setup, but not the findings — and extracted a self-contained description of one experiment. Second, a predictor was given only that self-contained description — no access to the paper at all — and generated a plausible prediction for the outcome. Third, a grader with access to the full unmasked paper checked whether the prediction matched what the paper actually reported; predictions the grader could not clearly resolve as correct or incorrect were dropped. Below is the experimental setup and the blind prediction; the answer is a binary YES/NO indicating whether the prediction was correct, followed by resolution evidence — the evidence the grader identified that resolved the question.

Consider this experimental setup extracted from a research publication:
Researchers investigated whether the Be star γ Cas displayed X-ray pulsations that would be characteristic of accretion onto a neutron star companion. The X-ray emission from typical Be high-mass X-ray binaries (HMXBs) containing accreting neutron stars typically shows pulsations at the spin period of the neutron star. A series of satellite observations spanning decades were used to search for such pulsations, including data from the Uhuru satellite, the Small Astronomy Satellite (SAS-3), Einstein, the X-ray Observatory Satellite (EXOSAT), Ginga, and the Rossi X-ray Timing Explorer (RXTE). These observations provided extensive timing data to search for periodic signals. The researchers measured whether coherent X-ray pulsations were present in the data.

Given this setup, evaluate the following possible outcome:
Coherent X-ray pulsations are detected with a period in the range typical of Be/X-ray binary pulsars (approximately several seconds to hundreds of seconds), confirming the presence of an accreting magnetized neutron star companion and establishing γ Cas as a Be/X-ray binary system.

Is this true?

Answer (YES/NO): NO